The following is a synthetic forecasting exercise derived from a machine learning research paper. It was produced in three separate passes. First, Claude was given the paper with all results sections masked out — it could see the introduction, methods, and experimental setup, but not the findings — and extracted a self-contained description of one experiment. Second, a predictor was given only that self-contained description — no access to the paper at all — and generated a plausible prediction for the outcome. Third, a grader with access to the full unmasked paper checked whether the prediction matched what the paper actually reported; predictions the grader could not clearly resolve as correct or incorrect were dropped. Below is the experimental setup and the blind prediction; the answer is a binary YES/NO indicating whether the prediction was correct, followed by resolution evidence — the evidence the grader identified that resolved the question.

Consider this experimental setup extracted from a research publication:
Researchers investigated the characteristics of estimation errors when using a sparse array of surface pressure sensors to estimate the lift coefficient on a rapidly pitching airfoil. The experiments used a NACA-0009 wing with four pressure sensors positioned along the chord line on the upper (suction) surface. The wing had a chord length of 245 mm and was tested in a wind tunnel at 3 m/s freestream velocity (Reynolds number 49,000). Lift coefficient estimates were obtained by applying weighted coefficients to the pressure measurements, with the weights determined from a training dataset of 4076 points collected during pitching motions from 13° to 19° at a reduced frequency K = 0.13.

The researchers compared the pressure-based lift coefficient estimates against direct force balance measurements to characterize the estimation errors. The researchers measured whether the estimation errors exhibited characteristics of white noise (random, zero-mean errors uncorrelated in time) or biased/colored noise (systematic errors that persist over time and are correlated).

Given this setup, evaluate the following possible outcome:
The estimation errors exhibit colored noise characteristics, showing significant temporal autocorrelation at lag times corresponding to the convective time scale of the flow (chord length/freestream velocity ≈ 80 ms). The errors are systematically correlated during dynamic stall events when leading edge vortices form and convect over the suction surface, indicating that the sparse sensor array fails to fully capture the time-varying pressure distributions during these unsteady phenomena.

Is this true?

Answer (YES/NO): NO